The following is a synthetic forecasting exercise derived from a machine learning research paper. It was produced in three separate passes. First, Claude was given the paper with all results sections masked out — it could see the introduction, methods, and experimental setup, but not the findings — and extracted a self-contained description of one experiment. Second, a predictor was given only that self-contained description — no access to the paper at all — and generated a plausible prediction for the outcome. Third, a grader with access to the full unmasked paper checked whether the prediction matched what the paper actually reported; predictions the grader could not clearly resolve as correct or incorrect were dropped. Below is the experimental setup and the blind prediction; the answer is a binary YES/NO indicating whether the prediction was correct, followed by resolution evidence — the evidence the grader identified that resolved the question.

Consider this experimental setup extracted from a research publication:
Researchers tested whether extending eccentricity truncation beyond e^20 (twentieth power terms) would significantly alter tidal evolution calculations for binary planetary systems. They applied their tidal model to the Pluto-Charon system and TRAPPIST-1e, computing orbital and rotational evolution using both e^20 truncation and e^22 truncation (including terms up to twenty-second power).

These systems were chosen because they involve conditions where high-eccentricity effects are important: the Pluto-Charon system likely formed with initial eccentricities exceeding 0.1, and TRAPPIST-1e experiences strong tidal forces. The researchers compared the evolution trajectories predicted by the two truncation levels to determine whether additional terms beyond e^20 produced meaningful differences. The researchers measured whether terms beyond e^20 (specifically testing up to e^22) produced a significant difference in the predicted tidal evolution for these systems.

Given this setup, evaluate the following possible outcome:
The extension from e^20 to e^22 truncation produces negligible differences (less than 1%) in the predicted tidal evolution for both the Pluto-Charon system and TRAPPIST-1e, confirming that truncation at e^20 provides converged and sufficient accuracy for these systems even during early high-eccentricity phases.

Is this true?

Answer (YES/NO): NO